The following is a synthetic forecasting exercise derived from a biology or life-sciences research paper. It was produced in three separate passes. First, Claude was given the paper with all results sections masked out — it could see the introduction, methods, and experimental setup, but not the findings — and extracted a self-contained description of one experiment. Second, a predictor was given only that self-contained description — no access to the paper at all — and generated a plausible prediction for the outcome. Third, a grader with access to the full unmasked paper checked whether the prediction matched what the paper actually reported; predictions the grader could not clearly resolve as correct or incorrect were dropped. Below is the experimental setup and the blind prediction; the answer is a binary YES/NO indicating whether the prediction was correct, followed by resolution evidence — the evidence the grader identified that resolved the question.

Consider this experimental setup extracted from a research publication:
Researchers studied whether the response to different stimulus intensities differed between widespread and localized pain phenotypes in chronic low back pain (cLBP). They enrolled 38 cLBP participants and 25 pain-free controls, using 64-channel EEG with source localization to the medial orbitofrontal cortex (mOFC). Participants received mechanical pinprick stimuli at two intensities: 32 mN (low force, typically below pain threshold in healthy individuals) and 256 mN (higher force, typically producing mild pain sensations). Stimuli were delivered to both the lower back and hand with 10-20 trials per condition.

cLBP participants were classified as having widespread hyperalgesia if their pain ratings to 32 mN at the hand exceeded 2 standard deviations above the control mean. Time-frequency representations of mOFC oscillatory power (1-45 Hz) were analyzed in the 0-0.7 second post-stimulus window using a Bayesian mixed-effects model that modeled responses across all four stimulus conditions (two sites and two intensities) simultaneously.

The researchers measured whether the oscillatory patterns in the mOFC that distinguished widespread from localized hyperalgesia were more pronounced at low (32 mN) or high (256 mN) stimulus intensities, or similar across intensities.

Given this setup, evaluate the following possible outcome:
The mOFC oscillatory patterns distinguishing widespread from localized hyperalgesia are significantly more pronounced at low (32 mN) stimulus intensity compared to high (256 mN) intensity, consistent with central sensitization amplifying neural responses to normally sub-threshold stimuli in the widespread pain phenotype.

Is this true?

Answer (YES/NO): NO